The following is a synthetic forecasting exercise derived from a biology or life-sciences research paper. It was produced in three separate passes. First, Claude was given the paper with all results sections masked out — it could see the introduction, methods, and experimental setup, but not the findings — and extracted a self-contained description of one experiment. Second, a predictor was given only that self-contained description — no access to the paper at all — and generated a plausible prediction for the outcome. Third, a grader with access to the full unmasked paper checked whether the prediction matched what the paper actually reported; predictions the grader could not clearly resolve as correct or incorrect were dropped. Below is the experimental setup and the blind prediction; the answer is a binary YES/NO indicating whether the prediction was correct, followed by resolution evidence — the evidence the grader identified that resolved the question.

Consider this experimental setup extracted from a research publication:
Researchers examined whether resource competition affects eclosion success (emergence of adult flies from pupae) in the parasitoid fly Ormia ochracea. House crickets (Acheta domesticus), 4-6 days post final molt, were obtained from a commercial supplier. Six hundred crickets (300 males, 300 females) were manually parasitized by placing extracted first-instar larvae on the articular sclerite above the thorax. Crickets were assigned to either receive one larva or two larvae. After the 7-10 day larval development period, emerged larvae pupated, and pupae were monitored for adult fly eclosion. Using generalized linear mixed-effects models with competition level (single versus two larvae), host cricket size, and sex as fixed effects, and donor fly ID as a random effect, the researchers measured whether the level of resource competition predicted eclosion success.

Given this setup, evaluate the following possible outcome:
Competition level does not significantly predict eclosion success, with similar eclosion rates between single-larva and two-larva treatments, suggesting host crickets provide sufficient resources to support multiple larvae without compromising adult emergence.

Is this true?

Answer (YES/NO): NO